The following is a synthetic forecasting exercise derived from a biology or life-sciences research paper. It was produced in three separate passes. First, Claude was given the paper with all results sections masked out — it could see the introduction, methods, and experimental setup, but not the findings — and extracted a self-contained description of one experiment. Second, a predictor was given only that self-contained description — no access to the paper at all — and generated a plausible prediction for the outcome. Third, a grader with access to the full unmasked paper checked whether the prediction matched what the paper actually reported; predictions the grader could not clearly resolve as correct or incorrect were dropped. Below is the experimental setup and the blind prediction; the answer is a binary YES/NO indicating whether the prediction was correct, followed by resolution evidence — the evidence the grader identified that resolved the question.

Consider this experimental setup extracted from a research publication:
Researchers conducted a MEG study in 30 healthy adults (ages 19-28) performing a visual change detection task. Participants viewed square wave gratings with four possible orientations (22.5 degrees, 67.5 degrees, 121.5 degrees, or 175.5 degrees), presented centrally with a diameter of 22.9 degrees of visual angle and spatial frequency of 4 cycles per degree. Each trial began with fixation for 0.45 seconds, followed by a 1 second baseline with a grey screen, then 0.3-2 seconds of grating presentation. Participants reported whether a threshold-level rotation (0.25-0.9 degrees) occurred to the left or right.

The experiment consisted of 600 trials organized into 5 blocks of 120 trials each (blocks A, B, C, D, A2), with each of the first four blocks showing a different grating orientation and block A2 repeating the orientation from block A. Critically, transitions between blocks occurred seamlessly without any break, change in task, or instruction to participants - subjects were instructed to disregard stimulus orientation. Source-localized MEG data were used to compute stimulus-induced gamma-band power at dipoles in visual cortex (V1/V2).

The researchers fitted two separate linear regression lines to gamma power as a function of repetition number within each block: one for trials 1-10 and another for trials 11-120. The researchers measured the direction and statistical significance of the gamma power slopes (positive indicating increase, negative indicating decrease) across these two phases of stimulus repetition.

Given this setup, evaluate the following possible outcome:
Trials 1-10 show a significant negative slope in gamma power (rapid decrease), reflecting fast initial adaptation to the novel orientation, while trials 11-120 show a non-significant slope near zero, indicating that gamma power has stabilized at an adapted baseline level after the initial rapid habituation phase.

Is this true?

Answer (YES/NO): NO